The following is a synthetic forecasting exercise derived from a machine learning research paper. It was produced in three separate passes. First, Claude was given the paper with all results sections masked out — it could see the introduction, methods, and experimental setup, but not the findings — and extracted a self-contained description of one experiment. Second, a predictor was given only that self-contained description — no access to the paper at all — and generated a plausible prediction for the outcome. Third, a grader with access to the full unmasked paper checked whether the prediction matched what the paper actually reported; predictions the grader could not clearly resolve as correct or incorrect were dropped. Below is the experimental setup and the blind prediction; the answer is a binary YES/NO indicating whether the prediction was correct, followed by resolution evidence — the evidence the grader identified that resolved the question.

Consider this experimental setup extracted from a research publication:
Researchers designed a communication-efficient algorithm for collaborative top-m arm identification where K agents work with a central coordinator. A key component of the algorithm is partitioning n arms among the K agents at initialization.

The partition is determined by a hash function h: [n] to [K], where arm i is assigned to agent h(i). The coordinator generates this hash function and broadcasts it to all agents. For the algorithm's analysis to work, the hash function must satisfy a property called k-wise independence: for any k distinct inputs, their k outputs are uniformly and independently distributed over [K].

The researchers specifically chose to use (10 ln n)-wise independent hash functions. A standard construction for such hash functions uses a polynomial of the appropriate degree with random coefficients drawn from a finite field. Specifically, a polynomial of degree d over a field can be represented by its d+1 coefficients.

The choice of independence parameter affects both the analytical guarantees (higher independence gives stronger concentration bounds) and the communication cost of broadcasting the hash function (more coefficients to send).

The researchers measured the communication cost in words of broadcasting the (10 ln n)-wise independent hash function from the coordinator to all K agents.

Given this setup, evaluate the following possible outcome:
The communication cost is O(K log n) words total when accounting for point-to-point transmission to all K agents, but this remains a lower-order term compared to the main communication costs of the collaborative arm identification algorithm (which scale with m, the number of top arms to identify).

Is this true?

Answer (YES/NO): NO